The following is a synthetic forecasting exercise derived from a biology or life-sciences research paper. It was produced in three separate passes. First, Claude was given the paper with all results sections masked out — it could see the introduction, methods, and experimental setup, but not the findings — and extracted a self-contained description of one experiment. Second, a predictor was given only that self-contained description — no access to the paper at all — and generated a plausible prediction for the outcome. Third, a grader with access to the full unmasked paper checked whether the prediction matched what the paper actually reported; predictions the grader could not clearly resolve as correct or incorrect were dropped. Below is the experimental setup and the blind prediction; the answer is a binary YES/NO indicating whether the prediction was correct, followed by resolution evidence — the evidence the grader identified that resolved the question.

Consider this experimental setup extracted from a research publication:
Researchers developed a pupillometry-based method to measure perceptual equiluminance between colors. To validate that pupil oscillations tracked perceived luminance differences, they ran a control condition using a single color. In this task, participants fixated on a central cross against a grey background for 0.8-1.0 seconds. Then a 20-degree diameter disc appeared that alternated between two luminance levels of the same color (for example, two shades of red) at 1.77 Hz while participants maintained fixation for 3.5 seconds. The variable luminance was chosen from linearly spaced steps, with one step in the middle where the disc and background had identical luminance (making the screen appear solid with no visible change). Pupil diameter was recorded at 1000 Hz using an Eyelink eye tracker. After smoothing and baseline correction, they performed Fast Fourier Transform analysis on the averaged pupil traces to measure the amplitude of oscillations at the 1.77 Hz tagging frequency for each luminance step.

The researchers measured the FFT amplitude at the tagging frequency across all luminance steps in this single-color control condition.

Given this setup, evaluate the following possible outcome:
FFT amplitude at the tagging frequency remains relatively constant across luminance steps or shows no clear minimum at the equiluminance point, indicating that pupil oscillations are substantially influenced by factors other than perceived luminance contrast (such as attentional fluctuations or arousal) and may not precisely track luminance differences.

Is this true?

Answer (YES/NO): NO